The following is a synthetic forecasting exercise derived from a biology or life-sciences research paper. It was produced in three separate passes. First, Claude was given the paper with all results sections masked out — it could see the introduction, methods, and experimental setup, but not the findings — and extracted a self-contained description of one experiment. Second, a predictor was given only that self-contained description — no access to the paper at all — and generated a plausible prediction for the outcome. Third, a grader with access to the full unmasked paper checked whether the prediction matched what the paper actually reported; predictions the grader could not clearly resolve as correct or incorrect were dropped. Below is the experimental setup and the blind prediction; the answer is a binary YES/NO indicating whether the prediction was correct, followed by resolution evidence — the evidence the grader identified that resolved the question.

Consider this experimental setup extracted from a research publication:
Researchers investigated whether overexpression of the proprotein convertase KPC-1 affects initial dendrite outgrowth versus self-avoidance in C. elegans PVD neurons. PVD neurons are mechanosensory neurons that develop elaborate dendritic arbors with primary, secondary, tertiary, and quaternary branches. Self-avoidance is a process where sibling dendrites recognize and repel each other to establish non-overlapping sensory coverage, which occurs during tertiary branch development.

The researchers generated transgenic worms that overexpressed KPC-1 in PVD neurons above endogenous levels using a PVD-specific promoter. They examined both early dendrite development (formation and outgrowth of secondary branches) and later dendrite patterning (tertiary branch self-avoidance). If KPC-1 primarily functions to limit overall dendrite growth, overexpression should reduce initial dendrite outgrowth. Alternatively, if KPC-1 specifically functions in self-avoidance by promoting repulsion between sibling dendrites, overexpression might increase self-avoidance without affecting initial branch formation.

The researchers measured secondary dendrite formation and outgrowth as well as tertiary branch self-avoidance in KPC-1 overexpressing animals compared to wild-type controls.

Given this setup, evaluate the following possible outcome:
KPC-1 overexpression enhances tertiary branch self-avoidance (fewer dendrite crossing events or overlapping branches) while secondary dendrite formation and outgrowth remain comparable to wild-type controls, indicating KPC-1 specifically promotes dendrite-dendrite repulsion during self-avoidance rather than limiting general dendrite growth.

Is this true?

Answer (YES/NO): YES